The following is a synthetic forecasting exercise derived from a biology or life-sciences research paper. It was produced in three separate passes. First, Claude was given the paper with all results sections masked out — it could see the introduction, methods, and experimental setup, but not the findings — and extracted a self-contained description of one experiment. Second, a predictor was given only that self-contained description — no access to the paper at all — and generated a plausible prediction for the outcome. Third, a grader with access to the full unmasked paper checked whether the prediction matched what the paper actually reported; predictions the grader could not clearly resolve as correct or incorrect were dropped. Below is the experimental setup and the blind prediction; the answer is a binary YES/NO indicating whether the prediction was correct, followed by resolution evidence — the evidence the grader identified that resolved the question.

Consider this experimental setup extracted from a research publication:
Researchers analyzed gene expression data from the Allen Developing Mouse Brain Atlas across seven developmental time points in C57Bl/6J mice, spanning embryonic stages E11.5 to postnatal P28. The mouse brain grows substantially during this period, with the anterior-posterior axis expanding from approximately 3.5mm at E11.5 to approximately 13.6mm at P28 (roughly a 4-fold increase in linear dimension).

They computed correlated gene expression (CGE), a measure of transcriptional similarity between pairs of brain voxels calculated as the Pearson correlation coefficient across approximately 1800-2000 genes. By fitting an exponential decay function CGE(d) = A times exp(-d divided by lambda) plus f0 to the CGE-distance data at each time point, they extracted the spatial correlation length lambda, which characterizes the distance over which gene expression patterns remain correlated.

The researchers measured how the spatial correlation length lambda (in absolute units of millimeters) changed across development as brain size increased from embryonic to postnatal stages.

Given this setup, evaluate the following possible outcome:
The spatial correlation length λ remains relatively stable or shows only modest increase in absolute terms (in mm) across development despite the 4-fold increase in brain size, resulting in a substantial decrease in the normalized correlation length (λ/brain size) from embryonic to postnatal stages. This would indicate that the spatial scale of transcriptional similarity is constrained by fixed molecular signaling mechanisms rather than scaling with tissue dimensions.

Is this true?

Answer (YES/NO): NO